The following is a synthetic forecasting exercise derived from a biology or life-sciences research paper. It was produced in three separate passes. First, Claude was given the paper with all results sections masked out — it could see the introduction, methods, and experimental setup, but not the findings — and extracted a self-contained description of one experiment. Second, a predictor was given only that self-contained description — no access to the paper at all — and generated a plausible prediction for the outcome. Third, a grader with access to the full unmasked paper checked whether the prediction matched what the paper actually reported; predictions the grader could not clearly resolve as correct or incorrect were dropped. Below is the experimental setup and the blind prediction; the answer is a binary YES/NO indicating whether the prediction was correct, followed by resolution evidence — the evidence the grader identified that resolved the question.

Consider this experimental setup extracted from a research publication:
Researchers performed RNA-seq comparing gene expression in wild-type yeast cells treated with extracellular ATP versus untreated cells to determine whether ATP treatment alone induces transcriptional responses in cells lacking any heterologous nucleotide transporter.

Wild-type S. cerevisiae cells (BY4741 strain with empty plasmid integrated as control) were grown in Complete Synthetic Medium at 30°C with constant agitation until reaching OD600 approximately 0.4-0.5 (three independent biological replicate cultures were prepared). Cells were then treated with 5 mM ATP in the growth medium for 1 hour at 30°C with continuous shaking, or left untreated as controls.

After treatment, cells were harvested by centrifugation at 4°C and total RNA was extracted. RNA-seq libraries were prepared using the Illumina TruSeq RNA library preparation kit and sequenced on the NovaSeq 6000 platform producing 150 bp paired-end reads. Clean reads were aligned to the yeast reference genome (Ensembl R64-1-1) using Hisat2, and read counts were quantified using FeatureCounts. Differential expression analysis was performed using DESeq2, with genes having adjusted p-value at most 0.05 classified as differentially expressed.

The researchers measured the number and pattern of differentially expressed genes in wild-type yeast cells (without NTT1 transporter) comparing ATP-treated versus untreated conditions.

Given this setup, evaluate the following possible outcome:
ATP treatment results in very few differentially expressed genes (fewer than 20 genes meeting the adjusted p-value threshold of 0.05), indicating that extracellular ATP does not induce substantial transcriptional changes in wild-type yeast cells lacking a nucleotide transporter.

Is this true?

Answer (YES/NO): NO